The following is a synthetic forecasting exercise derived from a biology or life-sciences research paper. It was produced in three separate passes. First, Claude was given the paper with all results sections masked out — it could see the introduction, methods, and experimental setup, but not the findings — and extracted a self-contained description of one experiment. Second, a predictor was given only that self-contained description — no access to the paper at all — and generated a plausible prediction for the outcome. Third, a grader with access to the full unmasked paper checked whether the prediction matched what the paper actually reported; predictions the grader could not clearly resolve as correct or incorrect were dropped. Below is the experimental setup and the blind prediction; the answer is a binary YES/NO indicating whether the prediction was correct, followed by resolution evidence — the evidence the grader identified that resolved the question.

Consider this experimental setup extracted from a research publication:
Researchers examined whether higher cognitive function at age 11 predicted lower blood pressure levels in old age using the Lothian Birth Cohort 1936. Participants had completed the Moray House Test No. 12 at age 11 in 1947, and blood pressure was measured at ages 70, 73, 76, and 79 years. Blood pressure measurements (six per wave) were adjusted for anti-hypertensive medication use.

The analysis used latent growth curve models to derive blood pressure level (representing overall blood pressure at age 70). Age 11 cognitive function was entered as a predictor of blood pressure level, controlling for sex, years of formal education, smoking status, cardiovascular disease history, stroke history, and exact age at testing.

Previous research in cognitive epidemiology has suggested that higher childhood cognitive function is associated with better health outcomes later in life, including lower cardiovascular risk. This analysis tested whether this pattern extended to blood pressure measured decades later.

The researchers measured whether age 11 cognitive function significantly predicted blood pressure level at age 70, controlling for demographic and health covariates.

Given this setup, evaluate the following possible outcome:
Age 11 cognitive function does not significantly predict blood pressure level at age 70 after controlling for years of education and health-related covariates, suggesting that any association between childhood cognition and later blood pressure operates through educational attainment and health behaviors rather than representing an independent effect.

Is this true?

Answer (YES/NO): YES